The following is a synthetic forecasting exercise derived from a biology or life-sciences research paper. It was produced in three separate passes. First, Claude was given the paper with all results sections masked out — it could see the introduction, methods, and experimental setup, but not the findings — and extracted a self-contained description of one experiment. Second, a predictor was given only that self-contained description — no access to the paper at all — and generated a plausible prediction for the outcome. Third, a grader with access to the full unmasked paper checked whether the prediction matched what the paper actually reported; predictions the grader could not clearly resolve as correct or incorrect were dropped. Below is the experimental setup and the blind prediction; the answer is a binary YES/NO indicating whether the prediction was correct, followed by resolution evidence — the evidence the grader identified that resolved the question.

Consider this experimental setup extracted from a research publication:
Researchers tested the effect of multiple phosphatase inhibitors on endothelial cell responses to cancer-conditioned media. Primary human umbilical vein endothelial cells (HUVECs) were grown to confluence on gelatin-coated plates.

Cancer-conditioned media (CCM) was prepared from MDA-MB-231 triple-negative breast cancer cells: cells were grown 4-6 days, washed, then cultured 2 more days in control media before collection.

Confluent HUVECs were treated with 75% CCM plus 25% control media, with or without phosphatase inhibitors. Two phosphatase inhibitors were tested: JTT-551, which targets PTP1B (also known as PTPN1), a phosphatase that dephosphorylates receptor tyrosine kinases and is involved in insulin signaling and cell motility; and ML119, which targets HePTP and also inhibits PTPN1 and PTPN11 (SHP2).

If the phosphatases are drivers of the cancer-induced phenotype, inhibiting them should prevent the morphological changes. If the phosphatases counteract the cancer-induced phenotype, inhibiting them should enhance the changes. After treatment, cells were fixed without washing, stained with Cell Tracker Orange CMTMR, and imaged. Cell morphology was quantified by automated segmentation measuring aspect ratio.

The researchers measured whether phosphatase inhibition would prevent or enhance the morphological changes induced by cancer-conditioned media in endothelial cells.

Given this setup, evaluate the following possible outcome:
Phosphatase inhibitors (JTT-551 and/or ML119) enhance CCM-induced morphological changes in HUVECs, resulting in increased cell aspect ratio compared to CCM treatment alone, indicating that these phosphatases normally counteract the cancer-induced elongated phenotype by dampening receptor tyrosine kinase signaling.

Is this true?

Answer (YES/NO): NO